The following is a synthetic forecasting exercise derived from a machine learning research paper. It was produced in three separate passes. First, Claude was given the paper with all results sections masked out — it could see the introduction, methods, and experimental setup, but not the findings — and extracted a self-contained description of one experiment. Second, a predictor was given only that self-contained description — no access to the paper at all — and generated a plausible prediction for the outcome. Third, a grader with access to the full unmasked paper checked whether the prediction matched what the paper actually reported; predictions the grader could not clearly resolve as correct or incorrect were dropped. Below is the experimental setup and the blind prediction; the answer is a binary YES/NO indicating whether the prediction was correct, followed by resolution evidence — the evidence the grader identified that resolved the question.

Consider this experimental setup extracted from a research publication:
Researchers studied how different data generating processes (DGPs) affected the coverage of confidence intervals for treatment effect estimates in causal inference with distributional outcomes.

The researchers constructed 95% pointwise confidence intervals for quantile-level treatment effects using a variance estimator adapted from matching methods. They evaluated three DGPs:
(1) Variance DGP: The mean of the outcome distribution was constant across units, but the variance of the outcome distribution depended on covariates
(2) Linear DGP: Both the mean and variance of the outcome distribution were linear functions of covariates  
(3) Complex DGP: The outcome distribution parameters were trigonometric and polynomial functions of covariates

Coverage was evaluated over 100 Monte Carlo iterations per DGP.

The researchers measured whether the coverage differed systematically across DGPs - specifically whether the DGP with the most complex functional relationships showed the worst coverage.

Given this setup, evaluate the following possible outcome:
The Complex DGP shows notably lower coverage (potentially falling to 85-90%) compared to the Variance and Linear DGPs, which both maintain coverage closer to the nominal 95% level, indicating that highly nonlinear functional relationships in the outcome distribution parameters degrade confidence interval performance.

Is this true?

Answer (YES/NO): NO